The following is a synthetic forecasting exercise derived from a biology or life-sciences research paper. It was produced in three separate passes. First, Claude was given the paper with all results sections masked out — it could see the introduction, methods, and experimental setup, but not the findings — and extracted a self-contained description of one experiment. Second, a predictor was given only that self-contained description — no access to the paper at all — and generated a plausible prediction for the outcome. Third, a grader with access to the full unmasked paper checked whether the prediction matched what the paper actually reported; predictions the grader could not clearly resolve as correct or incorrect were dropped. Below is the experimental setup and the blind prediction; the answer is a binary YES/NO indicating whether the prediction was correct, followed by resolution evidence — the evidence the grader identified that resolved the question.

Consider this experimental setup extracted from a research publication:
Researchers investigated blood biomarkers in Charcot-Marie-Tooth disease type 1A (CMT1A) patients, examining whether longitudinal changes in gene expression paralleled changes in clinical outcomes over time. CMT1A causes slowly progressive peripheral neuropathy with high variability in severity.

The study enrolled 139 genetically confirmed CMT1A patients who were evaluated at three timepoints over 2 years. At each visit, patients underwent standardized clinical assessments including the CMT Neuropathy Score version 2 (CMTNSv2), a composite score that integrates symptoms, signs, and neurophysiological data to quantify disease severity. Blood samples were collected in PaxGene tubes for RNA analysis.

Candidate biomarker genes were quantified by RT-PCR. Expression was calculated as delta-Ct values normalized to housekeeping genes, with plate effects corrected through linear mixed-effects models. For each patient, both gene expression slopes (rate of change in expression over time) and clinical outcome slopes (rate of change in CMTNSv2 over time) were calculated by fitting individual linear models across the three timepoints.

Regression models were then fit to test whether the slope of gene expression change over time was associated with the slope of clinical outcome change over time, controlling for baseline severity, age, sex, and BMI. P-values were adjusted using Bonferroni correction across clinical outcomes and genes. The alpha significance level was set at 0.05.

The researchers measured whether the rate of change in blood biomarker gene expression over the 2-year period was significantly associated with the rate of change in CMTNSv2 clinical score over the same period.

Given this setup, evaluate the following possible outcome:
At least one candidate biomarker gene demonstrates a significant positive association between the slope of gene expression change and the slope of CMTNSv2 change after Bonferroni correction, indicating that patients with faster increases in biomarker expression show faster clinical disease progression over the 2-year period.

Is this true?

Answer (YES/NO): NO